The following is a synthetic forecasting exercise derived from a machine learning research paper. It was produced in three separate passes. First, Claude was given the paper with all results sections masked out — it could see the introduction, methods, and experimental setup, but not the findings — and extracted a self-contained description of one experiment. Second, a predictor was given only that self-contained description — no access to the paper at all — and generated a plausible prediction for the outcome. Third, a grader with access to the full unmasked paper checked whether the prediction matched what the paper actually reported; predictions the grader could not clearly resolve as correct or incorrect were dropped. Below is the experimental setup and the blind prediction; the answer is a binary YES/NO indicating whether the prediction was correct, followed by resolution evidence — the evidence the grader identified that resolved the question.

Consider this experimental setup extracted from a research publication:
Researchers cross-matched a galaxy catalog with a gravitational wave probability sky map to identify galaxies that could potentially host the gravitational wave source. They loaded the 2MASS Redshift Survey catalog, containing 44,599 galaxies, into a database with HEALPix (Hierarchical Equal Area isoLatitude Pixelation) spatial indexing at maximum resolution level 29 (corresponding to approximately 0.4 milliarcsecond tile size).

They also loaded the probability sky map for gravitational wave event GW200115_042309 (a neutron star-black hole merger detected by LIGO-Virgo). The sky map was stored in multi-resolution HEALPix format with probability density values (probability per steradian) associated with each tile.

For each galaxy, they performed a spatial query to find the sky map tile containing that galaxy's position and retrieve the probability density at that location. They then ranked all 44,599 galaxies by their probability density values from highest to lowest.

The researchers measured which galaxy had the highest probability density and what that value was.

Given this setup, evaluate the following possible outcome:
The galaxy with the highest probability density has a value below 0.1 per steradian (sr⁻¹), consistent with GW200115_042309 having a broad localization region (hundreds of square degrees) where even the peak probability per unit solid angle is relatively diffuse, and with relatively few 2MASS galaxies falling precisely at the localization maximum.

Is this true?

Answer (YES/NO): NO